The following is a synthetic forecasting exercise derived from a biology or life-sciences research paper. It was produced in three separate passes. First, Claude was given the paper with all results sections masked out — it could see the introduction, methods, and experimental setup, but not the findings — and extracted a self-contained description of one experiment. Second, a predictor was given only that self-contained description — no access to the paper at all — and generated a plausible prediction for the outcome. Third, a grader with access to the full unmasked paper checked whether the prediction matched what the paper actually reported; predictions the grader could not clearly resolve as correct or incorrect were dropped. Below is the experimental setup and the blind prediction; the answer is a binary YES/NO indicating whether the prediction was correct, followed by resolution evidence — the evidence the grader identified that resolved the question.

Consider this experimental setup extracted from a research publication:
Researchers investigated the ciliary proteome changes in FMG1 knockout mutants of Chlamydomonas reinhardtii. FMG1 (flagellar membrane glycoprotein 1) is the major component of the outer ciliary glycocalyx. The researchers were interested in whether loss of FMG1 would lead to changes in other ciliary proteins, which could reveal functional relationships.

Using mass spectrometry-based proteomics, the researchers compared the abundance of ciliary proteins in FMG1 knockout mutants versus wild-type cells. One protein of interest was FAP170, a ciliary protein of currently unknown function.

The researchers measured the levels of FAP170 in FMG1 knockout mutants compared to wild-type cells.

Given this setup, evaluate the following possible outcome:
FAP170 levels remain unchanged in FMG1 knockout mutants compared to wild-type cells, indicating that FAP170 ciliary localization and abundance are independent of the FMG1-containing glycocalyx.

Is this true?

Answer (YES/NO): NO